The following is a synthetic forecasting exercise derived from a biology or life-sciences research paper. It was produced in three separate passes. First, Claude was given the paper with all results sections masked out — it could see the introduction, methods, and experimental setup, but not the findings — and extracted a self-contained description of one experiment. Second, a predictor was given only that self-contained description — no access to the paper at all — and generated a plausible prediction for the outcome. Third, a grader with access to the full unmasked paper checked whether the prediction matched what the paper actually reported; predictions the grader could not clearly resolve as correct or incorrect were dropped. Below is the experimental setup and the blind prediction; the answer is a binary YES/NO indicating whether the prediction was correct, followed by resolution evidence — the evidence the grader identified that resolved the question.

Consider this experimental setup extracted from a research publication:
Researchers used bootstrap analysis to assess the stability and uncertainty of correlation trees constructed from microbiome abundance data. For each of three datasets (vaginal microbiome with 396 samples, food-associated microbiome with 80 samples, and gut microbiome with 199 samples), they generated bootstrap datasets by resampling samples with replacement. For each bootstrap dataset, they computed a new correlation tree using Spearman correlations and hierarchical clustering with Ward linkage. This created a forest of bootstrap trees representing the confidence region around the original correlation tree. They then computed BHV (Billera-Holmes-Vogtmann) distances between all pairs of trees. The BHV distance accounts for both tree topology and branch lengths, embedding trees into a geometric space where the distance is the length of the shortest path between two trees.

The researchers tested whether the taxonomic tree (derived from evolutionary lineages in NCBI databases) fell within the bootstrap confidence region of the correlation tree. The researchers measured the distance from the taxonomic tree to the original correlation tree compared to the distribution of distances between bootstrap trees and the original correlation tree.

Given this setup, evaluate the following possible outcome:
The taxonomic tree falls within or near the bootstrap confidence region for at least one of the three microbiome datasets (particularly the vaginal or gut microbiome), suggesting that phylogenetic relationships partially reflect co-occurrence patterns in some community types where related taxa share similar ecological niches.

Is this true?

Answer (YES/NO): NO